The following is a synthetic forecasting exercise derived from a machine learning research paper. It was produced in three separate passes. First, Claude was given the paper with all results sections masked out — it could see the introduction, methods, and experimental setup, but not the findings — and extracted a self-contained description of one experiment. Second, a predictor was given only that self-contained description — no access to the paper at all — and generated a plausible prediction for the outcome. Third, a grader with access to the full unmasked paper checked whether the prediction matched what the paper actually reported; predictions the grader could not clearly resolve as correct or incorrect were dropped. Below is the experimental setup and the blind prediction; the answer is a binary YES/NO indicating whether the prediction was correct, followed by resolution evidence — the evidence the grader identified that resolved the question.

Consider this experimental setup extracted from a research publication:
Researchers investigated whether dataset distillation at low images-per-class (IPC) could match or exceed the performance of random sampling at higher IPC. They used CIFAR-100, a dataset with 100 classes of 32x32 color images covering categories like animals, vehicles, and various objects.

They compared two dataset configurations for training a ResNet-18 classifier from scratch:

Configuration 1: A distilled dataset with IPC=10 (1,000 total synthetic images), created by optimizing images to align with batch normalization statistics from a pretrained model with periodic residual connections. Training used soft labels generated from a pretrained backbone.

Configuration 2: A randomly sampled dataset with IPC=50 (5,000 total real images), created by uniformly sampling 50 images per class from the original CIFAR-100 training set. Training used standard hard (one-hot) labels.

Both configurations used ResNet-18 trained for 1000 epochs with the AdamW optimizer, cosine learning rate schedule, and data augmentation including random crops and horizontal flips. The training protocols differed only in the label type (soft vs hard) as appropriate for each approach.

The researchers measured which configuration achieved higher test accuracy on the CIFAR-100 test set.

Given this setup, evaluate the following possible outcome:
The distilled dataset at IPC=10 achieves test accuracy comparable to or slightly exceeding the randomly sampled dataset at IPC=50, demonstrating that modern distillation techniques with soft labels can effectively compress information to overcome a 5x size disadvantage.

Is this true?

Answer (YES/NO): YES